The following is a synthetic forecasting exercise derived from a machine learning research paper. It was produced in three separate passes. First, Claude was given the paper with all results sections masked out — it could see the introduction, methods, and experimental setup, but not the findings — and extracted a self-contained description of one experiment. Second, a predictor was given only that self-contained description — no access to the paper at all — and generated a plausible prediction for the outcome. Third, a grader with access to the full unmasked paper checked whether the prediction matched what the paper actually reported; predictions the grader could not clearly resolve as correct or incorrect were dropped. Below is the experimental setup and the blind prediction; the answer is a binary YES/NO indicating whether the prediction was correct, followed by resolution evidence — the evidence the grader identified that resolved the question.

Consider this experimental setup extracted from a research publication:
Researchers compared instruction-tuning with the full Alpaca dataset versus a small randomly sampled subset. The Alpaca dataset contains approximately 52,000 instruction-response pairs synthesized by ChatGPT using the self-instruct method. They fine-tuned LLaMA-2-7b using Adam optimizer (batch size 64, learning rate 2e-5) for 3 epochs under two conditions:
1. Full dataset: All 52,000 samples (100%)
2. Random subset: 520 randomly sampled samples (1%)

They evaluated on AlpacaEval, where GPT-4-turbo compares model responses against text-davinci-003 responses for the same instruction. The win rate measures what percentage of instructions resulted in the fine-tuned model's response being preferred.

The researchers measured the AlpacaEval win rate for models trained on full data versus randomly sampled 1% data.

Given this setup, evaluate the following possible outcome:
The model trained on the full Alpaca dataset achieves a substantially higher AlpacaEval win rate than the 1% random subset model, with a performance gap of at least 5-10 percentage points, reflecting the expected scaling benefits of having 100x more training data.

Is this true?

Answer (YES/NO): NO